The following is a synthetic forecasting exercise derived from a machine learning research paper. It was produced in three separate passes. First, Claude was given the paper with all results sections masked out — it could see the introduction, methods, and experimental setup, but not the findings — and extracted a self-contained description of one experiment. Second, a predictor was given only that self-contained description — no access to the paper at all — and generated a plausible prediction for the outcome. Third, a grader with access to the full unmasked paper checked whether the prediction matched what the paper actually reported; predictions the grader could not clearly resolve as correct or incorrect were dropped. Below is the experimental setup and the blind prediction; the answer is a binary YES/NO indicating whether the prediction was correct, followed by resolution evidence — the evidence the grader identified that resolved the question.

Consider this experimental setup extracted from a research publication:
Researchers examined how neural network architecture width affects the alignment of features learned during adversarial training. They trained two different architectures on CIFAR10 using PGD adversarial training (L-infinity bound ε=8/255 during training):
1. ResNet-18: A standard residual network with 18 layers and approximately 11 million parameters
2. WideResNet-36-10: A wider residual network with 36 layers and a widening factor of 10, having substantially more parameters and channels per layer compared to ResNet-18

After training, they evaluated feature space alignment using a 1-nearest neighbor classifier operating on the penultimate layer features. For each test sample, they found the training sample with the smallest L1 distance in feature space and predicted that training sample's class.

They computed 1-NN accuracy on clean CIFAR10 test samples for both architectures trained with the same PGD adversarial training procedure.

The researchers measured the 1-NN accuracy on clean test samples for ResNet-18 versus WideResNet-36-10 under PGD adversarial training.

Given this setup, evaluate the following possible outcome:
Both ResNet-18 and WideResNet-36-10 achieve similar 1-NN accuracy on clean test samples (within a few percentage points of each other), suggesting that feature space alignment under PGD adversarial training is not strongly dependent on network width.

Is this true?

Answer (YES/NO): NO